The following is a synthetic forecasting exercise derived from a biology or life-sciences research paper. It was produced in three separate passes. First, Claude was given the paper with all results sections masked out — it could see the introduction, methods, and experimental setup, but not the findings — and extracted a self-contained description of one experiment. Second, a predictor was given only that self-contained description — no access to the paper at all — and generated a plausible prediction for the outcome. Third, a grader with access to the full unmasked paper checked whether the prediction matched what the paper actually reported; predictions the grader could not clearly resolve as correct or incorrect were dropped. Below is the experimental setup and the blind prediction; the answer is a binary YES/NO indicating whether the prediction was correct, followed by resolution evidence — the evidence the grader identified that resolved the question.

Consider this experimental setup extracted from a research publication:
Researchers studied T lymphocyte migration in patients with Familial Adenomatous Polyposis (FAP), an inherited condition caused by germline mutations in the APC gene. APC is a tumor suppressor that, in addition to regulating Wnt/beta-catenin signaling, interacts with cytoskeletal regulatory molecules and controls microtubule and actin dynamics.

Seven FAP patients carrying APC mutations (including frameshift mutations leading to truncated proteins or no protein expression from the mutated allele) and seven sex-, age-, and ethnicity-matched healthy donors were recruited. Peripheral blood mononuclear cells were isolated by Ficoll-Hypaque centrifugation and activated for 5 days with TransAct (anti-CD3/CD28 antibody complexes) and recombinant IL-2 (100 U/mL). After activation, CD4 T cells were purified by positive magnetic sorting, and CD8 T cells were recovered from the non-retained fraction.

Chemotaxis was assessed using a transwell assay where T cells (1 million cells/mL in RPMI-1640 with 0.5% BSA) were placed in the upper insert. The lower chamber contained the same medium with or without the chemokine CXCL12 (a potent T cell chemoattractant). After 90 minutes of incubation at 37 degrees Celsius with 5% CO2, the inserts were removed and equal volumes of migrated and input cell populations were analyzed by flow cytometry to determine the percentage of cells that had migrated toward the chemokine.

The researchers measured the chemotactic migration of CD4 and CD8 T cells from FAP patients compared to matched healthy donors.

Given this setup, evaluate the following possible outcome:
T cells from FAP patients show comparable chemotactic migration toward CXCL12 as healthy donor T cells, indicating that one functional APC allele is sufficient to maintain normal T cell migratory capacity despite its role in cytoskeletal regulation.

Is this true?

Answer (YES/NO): NO